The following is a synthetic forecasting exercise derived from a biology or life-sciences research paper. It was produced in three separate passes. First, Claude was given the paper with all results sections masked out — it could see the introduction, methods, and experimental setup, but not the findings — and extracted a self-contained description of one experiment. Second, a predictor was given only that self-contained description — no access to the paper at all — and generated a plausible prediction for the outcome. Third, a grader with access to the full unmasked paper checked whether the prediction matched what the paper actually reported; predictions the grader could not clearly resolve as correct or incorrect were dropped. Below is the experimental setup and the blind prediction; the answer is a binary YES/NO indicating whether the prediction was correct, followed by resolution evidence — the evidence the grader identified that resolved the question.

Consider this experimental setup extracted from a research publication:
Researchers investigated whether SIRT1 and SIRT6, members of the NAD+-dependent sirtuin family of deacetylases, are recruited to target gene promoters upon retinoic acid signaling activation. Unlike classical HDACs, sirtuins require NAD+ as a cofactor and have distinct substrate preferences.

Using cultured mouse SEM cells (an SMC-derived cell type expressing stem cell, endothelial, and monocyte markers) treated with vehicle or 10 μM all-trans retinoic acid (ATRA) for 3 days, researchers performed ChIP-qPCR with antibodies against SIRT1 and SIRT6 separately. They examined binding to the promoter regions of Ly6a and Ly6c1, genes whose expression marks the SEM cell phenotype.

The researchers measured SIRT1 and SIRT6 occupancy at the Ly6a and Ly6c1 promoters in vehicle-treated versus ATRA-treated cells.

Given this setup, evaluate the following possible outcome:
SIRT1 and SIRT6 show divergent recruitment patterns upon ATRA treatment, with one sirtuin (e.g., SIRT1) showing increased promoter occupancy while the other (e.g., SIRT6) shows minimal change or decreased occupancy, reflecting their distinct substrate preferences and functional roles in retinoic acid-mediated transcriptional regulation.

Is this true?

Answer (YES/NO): NO